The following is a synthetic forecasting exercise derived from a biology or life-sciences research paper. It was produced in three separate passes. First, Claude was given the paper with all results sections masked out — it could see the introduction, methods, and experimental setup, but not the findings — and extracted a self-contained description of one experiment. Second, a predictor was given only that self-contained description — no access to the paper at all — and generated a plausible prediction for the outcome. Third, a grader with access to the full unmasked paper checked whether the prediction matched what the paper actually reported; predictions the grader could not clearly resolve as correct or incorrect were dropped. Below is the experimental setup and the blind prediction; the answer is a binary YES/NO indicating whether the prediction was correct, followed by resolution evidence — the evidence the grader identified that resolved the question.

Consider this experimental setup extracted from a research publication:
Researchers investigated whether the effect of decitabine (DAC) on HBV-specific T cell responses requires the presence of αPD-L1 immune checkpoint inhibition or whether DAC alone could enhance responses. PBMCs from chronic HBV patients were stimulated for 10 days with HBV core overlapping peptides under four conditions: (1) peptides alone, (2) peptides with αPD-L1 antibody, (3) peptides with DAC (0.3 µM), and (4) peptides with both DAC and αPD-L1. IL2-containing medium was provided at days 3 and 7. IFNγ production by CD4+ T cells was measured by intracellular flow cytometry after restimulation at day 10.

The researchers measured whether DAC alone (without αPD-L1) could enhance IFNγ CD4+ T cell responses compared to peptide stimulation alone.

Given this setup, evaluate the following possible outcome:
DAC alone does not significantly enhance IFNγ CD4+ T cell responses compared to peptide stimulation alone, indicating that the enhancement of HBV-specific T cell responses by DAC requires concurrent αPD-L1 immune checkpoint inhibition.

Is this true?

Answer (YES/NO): YES